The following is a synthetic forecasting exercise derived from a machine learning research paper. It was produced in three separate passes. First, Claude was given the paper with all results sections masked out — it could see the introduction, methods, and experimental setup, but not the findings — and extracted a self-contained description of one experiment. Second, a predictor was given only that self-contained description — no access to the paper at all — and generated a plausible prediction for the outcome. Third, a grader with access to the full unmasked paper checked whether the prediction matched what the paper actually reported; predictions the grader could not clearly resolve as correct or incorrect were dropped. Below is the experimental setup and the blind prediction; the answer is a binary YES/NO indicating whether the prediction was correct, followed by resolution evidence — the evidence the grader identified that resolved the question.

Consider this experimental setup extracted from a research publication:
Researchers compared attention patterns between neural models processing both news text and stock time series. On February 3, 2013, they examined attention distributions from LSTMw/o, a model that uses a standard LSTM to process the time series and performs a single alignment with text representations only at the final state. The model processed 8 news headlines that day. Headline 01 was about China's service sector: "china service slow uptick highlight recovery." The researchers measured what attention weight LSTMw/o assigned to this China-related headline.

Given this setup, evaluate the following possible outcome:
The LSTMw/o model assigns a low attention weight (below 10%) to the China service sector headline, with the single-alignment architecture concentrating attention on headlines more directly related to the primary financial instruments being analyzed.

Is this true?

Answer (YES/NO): NO